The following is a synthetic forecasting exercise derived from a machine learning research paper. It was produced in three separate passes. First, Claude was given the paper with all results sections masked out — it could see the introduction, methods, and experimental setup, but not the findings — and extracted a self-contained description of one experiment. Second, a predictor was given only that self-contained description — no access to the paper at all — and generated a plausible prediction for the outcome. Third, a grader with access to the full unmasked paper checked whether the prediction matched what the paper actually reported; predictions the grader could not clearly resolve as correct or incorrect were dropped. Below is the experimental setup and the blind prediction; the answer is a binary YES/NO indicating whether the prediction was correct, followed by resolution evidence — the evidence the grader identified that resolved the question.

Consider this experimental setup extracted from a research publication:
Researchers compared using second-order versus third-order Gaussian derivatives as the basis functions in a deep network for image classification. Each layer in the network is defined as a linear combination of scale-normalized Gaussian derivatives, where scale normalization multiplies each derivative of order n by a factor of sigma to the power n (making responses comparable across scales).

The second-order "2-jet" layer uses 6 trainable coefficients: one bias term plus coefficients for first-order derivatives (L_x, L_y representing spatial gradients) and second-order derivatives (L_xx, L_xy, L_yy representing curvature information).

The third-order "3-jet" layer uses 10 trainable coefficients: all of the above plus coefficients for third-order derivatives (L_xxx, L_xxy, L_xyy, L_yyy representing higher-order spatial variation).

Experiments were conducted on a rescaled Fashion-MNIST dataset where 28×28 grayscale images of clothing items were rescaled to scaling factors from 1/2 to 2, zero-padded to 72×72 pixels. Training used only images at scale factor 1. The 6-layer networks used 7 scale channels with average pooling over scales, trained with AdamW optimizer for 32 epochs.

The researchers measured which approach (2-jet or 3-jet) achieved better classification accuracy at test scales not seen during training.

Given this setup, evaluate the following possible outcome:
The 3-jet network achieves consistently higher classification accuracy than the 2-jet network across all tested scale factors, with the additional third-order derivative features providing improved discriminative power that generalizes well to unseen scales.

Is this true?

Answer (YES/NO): NO